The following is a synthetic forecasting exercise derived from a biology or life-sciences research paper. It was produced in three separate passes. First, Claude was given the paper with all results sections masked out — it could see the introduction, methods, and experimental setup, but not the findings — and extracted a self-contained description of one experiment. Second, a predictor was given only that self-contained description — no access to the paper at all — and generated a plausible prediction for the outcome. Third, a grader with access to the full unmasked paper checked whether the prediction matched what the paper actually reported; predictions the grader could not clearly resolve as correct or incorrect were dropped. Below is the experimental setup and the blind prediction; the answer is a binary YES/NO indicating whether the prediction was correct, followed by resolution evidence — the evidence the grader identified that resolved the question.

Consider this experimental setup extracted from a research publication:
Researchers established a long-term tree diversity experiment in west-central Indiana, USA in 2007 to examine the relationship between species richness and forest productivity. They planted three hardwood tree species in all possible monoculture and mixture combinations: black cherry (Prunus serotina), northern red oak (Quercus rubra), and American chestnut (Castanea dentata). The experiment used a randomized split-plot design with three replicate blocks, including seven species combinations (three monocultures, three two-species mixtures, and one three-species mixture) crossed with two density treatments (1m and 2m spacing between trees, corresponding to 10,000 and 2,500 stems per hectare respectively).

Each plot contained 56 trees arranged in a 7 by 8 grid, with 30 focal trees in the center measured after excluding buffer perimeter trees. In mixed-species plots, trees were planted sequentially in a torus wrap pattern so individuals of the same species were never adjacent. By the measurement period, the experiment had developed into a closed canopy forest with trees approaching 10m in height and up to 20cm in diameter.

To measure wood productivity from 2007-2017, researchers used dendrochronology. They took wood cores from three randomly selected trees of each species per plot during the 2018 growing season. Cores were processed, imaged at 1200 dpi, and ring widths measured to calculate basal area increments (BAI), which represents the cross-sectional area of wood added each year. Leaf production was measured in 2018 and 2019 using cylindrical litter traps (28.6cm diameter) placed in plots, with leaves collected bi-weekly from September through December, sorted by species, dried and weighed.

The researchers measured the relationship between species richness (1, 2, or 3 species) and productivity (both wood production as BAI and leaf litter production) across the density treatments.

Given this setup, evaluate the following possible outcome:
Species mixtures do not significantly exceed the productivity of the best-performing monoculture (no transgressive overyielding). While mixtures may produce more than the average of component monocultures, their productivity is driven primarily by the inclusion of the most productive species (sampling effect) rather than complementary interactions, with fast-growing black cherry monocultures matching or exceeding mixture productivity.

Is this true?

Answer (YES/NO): NO